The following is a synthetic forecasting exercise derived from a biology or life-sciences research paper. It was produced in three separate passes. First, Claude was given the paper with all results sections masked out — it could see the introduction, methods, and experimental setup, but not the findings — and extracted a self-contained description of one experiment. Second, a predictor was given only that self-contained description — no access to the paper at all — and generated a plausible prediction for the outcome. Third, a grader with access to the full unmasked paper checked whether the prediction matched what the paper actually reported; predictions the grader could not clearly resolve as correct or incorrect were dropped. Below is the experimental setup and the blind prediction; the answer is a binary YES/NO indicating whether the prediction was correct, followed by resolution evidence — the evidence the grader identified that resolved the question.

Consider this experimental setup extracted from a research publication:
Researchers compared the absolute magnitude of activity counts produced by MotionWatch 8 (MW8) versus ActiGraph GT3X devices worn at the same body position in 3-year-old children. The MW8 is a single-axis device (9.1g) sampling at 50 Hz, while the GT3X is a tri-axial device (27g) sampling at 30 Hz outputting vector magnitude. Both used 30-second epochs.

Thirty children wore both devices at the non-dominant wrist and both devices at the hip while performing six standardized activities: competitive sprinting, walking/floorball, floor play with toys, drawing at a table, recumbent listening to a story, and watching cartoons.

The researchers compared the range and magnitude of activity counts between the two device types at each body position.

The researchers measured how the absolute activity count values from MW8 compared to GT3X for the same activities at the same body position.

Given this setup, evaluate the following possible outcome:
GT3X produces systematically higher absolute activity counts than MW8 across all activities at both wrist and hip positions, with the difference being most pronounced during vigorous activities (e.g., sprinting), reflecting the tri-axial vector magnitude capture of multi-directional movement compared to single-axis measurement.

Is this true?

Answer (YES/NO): NO